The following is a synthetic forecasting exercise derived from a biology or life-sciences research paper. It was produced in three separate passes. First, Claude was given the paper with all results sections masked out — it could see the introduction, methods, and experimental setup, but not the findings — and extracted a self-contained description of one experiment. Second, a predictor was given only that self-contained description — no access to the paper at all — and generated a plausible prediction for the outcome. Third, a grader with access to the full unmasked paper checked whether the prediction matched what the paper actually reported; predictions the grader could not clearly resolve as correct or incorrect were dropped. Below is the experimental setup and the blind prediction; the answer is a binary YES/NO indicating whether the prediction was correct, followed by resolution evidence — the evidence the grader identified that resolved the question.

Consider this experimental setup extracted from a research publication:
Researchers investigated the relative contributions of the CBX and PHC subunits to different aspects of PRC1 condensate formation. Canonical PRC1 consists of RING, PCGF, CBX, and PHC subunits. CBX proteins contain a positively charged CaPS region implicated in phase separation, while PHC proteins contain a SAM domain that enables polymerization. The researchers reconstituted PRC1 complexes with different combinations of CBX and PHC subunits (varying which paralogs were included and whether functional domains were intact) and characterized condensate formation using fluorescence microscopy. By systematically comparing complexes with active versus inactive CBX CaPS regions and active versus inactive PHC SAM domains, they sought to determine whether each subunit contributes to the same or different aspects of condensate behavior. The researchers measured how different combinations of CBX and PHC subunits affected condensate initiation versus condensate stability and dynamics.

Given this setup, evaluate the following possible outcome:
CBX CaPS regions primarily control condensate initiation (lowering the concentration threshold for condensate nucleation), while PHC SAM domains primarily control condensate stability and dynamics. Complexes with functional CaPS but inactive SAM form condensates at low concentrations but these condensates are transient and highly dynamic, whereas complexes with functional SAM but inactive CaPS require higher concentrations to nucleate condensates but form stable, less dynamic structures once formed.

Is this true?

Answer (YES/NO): NO